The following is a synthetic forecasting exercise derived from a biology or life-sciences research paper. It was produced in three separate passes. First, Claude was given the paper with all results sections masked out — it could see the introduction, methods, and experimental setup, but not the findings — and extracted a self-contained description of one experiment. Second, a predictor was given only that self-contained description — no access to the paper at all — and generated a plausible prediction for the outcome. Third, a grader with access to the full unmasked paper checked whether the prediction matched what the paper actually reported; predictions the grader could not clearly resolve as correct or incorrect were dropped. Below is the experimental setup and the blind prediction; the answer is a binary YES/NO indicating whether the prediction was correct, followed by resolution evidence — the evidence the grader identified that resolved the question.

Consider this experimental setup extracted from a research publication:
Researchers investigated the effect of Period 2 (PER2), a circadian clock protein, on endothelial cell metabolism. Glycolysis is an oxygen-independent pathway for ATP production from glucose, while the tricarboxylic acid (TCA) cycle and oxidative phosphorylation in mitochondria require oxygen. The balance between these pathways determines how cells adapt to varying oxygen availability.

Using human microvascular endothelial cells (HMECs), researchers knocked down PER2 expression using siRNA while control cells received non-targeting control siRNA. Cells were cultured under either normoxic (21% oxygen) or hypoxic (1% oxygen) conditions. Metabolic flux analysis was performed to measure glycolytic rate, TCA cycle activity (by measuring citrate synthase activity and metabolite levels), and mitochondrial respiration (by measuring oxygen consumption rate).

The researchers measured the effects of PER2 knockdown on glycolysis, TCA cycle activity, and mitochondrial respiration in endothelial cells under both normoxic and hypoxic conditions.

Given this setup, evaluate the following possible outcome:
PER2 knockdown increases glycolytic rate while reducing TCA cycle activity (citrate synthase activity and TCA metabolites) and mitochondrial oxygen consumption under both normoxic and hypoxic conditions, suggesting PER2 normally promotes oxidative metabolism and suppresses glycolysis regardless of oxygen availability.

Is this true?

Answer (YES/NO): NO